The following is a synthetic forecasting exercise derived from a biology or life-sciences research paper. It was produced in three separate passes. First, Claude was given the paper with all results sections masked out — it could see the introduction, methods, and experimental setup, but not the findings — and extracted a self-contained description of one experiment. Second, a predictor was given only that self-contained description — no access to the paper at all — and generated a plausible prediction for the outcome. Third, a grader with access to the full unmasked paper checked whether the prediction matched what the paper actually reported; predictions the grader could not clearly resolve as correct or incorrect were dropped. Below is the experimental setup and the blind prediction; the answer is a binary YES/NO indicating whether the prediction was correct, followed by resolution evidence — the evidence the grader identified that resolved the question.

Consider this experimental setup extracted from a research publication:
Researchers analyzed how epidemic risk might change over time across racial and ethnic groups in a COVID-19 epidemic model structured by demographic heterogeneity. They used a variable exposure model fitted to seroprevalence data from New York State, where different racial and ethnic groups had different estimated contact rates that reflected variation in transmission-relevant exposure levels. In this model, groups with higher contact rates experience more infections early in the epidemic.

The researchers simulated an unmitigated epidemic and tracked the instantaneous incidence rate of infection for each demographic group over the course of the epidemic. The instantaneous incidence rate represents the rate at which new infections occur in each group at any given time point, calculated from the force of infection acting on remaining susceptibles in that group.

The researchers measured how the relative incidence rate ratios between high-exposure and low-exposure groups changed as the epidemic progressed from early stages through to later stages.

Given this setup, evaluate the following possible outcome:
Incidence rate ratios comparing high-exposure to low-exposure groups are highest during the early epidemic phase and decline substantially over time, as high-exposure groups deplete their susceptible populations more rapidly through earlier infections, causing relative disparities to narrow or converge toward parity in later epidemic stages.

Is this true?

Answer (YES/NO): YES